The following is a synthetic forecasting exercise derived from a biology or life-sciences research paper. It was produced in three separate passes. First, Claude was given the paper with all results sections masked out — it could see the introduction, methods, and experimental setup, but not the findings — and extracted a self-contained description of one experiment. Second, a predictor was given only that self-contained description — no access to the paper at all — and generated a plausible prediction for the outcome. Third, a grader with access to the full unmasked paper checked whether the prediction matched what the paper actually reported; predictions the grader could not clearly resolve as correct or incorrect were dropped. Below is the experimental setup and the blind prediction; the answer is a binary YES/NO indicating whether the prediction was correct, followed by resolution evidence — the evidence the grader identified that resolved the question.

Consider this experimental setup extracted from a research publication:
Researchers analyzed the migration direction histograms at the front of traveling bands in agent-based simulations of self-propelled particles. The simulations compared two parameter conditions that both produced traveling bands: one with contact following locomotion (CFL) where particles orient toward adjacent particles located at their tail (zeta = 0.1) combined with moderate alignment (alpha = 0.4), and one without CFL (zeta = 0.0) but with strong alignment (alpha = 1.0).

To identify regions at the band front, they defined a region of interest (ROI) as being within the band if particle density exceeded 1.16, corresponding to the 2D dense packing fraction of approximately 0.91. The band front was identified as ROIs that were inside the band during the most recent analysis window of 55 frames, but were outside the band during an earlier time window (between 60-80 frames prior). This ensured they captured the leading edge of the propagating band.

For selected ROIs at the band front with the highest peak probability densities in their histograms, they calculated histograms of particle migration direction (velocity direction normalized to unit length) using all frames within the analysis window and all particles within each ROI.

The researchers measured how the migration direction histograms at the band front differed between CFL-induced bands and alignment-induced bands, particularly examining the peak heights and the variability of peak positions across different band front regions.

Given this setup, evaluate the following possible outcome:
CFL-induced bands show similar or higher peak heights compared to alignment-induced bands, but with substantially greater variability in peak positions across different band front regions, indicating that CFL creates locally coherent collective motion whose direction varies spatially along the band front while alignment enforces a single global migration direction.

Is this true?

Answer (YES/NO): YES